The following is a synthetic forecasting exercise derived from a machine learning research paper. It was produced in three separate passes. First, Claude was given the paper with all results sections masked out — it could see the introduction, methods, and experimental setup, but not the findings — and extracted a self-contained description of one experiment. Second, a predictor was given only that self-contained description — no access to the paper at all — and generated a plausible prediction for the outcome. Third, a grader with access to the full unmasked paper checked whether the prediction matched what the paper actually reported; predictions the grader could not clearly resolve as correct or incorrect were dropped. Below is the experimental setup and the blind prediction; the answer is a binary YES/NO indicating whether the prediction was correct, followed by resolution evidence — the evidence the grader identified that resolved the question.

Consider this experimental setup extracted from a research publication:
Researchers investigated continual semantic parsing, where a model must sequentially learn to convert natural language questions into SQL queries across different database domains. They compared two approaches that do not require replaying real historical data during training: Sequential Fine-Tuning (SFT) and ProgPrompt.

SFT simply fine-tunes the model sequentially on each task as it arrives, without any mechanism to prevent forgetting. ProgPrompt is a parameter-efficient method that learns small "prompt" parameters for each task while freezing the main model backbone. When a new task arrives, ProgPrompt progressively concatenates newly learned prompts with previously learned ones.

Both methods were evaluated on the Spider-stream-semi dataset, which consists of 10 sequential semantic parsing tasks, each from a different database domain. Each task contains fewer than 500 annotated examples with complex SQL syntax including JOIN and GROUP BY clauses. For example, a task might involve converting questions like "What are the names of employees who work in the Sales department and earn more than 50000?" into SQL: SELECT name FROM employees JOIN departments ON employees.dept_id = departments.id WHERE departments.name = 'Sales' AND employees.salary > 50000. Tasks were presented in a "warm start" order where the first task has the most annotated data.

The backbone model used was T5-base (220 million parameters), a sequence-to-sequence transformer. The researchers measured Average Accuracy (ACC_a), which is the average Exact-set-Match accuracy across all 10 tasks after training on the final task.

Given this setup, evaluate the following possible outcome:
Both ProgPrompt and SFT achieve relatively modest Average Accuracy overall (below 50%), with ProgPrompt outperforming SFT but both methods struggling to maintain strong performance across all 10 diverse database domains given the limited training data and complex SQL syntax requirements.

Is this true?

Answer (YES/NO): NO